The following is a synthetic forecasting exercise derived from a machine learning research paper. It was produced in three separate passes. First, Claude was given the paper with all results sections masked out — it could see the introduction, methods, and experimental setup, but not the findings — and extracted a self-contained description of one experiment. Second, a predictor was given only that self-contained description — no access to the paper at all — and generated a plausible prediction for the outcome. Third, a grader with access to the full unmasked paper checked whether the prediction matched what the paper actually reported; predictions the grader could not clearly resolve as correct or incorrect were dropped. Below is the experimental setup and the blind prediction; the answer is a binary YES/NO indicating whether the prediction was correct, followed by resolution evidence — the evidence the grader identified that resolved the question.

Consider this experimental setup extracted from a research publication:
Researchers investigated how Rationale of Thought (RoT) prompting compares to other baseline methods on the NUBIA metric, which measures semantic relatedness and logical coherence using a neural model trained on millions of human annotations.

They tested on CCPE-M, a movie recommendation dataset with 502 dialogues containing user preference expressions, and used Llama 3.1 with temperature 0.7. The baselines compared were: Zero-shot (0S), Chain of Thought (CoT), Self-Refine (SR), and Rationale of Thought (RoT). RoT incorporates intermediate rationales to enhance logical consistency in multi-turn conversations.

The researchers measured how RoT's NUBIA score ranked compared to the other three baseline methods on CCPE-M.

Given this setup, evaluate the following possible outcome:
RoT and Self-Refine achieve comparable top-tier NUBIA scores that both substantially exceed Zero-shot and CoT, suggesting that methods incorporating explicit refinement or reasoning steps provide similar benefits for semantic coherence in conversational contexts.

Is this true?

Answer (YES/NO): NO